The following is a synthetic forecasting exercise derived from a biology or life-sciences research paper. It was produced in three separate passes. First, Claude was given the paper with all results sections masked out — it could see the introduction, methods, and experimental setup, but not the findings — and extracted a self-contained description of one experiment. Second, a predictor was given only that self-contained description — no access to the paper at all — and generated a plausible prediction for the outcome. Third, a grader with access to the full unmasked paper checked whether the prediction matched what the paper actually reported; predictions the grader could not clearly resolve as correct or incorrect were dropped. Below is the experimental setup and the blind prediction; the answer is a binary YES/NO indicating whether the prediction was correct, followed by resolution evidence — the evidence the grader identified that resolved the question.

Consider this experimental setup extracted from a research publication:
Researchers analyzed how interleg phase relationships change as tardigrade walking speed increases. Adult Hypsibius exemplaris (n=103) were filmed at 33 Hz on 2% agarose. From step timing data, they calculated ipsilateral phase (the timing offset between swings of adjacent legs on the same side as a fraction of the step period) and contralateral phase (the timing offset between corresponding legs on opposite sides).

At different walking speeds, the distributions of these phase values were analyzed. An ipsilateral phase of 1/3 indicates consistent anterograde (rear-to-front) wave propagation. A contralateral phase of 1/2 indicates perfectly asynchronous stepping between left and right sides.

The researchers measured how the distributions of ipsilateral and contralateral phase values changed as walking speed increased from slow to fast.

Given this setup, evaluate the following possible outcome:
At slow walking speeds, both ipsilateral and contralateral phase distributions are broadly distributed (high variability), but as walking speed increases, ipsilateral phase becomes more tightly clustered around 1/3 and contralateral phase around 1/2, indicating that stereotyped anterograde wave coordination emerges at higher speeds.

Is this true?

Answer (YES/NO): YES